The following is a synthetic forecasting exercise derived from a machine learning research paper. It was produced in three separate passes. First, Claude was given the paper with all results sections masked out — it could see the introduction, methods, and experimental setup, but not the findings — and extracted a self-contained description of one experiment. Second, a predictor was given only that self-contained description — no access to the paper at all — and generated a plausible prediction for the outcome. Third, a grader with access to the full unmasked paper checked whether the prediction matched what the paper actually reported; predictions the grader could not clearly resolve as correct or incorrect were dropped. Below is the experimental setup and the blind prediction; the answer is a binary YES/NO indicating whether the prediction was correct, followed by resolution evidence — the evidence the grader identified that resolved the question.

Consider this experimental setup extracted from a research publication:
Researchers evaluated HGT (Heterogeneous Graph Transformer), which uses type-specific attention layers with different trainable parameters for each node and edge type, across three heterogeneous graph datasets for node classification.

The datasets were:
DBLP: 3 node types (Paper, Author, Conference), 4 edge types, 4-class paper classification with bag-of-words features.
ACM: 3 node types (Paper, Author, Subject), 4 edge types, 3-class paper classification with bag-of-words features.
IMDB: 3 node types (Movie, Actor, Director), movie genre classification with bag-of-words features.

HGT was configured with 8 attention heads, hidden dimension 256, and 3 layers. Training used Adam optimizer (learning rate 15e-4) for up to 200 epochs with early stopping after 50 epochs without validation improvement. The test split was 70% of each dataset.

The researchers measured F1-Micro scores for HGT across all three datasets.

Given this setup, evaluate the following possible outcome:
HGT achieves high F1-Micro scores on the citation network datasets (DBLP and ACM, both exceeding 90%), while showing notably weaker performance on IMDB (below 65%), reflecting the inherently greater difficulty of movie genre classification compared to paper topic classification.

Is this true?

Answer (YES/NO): NO